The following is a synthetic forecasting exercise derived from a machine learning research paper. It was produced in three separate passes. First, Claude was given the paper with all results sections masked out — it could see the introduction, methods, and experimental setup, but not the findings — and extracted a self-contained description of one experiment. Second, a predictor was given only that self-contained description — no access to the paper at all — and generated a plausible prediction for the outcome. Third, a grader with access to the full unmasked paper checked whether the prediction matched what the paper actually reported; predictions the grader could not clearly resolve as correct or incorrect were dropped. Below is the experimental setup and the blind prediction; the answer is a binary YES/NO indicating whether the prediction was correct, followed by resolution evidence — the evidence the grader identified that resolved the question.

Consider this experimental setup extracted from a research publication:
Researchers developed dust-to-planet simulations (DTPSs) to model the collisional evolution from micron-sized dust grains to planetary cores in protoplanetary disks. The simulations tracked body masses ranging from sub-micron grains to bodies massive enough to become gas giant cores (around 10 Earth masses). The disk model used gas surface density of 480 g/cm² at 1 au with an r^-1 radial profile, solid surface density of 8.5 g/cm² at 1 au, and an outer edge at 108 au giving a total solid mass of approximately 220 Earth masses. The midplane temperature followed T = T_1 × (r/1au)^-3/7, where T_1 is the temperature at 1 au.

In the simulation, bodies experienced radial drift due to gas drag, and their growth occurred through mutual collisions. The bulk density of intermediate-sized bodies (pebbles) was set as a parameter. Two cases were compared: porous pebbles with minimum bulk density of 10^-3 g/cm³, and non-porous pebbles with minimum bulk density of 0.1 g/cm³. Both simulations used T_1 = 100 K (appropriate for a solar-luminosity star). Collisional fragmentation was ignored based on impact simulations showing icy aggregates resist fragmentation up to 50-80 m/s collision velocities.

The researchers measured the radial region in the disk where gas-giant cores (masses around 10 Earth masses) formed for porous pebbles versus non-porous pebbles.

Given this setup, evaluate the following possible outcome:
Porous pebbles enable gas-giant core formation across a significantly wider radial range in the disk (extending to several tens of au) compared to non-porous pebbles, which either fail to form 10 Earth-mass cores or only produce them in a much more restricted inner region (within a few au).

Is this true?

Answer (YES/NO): NO